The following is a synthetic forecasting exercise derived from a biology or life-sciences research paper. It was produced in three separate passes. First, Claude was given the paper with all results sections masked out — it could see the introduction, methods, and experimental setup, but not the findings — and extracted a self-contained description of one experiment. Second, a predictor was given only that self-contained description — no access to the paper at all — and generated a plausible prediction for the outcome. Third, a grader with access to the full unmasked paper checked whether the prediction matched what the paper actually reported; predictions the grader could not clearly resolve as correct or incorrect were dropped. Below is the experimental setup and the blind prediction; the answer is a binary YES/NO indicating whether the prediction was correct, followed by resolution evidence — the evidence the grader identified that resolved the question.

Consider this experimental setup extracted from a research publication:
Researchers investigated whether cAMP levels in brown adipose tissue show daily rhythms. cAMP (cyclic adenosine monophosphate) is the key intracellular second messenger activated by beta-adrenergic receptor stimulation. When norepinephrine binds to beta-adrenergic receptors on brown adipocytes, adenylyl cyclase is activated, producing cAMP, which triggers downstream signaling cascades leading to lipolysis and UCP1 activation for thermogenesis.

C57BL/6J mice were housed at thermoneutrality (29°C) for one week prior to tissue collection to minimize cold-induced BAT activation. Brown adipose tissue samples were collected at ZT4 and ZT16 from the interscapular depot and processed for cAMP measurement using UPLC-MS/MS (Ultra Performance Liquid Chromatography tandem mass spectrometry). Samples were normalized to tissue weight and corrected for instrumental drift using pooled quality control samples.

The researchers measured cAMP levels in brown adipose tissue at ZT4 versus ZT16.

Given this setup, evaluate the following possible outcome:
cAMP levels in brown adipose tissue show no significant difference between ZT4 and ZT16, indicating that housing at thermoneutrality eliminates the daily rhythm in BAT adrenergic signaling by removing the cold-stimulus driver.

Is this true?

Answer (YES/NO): NO